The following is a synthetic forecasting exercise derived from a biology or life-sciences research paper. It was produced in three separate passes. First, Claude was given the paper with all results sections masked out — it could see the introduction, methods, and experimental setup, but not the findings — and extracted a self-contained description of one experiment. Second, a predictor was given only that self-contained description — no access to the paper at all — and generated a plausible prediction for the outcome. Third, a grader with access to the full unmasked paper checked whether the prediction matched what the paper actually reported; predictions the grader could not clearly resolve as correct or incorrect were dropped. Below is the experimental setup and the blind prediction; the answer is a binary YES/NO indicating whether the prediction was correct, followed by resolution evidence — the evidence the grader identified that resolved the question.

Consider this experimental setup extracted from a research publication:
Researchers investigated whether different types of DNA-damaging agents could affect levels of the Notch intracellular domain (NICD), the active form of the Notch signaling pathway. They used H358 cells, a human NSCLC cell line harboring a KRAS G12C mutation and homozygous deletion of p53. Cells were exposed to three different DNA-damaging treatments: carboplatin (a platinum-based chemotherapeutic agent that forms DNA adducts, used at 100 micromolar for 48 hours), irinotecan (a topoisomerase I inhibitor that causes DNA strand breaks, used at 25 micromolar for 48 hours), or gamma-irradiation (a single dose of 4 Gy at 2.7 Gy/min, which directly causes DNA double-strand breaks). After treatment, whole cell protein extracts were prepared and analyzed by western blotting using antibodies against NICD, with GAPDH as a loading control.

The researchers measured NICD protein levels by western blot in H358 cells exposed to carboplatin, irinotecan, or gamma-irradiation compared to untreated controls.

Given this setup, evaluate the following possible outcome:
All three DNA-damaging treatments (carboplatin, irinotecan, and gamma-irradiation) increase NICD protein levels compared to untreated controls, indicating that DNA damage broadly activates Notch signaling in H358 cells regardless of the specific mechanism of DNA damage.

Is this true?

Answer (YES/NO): YES